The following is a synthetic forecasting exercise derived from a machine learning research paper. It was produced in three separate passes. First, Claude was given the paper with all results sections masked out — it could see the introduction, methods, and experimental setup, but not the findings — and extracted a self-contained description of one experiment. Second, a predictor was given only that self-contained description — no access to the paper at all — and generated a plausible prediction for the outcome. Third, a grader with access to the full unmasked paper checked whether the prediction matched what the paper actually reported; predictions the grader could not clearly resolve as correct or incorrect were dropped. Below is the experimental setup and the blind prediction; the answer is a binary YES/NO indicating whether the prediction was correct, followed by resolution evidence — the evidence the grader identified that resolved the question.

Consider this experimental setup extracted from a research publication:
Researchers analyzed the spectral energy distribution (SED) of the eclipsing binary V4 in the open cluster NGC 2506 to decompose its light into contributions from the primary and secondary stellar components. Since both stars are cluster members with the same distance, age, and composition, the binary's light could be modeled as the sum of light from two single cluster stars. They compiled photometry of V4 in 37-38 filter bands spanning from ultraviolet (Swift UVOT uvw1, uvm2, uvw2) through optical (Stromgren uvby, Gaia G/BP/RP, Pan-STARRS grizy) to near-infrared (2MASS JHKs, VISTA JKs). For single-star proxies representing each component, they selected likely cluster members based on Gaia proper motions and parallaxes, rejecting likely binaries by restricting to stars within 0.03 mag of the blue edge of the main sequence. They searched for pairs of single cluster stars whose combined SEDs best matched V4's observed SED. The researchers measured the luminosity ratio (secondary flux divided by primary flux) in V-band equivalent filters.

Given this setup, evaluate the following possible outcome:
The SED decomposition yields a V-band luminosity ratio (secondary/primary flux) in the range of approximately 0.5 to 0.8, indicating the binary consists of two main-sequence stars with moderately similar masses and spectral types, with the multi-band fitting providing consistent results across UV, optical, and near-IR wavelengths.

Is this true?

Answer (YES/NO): NO